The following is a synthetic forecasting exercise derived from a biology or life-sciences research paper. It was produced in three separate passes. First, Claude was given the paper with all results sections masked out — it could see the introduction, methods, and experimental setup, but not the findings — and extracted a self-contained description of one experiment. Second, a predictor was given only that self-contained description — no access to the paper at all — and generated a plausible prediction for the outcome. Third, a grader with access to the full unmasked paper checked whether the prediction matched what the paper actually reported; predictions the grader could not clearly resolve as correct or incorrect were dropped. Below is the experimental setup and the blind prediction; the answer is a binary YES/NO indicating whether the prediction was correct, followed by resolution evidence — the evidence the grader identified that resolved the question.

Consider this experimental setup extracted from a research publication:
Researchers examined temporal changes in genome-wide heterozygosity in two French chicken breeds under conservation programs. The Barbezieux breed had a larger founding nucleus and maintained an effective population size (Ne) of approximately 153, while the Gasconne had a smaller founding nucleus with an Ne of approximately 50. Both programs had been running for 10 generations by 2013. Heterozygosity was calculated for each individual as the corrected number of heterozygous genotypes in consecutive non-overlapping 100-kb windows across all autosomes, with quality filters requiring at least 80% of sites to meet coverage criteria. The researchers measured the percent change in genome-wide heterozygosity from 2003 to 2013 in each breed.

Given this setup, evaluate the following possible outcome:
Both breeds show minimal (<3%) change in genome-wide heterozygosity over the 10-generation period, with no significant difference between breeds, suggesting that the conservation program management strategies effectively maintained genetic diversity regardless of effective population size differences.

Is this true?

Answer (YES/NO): NO